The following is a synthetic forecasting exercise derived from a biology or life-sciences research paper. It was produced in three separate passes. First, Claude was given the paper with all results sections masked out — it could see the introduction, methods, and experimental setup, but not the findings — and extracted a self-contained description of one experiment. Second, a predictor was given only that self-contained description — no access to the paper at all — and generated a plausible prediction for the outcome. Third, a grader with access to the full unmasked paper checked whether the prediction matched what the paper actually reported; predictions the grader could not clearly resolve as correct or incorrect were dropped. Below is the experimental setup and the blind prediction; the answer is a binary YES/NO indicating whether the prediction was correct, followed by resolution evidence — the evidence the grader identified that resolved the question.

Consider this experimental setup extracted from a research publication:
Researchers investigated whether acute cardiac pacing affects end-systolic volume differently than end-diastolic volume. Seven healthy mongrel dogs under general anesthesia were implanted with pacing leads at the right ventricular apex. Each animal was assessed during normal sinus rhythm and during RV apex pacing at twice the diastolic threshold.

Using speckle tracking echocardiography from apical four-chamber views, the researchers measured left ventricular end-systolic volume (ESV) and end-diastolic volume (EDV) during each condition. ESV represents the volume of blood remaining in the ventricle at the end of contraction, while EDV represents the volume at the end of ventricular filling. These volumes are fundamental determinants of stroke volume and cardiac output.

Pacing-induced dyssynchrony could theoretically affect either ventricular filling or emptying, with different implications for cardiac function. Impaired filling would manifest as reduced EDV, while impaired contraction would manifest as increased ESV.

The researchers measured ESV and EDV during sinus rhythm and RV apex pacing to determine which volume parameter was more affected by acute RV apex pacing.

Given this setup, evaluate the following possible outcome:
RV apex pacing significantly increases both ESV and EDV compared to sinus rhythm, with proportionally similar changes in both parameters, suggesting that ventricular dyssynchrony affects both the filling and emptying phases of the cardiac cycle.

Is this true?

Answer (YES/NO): NO